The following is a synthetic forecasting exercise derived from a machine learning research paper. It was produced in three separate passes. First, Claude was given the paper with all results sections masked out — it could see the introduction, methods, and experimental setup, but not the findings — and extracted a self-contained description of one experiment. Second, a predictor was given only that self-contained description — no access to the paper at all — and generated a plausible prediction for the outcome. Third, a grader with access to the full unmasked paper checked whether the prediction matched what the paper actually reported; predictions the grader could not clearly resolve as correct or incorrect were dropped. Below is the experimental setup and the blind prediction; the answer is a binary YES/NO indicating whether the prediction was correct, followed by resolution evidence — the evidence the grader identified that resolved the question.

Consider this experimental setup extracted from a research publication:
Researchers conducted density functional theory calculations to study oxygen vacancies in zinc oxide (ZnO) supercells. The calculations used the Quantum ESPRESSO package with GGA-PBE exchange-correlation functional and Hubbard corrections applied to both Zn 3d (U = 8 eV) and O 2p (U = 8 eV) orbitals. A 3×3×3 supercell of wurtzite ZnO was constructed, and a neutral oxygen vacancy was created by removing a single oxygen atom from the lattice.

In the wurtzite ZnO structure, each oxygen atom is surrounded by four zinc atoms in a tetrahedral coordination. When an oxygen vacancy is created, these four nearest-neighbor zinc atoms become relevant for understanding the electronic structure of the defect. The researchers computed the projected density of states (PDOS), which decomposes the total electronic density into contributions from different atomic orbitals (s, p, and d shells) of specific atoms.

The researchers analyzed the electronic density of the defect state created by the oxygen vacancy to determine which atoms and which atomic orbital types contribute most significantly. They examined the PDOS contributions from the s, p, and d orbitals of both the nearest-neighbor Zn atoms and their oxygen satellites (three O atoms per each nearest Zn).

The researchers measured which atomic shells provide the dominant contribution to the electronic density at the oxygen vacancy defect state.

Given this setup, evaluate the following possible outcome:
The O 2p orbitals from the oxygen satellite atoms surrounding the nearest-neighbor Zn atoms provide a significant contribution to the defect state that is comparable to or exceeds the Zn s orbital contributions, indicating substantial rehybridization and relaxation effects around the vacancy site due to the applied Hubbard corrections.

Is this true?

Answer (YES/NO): NO